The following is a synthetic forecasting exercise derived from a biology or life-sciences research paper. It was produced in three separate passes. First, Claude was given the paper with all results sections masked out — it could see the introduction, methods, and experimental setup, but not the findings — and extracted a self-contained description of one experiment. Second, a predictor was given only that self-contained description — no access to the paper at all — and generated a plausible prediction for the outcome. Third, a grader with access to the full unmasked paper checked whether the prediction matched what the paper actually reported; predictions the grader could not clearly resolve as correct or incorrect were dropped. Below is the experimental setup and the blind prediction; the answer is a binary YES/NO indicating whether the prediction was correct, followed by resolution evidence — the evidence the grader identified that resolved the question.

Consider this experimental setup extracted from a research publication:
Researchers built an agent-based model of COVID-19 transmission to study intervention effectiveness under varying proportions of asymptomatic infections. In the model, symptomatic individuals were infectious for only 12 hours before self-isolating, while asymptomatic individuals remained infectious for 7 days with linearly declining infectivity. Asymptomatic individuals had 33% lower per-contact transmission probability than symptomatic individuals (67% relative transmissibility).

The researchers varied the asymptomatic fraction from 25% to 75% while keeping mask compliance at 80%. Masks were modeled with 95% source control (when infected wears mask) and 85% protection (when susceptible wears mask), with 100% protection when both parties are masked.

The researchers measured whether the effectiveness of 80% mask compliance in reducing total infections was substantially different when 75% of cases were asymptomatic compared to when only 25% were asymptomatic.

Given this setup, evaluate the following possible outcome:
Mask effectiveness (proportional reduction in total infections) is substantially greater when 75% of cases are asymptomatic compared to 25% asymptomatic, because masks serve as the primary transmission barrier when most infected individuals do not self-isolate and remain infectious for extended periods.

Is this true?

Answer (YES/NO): NO